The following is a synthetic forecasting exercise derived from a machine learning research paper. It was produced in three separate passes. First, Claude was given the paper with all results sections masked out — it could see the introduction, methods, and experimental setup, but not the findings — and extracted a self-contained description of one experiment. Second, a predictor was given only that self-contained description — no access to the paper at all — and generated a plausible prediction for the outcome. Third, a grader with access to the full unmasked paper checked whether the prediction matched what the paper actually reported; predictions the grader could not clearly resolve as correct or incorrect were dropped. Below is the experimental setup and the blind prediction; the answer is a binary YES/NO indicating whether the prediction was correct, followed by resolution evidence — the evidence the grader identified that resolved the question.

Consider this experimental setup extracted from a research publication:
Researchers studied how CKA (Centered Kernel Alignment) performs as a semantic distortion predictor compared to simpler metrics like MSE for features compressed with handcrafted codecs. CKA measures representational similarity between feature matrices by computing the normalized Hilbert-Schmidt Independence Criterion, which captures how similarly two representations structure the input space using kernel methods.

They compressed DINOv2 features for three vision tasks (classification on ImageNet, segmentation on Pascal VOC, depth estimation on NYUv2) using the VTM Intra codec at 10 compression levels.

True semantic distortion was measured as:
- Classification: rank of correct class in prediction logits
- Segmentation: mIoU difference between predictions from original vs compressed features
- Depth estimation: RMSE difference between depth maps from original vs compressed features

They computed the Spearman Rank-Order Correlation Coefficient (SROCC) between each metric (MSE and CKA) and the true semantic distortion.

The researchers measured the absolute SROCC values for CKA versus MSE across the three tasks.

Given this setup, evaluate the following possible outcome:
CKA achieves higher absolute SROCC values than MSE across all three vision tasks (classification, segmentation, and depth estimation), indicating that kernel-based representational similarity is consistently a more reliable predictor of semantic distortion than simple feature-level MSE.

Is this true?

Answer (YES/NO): NO